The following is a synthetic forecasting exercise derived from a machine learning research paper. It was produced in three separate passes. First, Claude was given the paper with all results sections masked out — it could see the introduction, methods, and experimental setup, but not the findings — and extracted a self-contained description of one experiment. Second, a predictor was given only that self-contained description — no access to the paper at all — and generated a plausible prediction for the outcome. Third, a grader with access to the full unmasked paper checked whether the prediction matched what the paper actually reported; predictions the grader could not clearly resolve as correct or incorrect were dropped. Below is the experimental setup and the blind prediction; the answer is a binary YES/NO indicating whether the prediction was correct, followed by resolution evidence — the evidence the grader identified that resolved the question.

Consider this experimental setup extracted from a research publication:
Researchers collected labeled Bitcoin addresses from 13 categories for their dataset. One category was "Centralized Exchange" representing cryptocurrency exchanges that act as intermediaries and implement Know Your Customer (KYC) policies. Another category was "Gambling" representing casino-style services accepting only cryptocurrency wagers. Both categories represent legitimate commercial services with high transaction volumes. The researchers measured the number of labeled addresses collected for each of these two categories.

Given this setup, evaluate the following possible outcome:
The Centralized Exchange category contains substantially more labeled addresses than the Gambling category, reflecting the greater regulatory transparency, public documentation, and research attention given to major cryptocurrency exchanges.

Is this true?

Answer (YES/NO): YES